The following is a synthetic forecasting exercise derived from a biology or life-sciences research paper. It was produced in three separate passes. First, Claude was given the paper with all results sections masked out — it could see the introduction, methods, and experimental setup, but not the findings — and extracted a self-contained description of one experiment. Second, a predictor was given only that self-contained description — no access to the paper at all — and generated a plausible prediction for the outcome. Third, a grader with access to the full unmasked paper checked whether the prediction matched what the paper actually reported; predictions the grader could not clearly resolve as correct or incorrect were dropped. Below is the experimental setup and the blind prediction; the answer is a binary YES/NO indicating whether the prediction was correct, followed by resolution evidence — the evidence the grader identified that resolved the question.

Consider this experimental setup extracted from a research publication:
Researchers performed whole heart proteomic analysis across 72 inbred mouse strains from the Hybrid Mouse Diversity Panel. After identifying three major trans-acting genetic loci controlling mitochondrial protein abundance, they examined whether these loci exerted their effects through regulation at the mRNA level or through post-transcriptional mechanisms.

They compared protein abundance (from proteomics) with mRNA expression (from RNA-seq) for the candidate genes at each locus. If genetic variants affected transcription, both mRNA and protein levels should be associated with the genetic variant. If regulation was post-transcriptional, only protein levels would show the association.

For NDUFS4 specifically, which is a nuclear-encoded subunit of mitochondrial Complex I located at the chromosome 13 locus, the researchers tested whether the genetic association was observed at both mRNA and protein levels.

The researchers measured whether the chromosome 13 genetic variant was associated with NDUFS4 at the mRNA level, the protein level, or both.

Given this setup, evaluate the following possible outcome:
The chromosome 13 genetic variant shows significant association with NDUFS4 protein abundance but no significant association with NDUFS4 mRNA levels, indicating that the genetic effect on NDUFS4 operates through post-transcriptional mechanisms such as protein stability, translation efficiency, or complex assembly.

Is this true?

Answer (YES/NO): YES